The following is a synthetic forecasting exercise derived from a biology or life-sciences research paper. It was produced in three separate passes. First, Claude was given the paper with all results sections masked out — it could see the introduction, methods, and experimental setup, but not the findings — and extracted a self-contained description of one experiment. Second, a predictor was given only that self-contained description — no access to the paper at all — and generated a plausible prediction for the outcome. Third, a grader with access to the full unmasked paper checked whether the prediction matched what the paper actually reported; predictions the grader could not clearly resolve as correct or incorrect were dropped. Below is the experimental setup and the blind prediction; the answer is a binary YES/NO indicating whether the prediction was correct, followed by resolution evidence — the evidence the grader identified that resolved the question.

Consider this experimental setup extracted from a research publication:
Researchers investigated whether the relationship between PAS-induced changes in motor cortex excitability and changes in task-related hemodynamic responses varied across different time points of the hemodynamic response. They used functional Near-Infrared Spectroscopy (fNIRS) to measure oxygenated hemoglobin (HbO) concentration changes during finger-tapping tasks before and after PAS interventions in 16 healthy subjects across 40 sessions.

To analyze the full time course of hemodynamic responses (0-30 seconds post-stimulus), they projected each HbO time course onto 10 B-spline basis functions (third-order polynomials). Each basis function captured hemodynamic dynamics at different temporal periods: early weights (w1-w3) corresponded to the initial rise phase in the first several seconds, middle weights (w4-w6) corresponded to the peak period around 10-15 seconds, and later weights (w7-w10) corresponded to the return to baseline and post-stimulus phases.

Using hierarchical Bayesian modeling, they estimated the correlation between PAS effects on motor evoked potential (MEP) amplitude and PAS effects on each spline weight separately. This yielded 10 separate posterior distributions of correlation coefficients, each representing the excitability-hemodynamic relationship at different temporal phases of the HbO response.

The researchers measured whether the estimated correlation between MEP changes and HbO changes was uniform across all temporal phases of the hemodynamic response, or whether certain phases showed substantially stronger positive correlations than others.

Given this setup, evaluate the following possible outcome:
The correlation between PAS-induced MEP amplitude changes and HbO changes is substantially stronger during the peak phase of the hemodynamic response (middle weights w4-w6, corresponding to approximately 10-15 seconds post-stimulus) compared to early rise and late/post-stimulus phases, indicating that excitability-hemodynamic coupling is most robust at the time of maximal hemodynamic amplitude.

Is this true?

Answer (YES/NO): YES